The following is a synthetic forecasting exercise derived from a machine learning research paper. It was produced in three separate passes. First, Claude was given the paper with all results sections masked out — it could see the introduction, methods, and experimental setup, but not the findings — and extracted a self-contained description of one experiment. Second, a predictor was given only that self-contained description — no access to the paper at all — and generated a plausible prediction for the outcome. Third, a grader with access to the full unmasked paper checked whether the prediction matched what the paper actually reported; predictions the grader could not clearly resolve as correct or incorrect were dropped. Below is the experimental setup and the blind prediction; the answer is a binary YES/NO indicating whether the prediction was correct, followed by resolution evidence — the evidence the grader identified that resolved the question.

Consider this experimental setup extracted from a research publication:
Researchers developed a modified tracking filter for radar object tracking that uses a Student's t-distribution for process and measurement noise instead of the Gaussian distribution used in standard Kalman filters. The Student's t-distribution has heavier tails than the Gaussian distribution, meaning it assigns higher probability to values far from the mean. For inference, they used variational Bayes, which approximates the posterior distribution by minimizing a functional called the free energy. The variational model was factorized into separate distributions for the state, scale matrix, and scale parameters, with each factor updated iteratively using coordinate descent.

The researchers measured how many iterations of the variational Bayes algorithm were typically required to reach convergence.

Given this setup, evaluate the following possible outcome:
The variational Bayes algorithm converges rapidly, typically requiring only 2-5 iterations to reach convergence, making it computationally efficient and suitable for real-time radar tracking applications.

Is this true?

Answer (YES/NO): NO